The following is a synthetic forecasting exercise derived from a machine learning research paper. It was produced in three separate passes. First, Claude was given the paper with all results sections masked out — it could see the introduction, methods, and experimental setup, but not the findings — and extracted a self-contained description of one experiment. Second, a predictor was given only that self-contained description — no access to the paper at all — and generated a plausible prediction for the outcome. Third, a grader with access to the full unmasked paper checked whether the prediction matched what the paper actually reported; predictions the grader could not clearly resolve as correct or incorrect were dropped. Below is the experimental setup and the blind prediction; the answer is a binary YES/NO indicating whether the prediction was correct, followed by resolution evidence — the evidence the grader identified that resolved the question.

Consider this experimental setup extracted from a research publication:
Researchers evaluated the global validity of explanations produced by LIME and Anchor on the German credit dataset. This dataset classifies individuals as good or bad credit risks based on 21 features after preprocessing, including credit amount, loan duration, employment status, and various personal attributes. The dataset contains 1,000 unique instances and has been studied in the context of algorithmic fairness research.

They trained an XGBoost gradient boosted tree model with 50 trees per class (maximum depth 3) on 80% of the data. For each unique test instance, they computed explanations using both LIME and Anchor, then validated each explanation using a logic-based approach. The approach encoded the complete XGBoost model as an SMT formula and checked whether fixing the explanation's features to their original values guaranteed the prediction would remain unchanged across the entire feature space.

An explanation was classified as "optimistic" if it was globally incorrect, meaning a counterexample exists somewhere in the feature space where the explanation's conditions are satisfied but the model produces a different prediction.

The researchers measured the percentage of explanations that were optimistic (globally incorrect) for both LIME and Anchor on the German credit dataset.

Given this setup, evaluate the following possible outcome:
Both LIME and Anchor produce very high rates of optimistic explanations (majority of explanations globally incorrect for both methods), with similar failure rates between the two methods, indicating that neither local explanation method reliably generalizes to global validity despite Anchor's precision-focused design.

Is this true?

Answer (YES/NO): NO